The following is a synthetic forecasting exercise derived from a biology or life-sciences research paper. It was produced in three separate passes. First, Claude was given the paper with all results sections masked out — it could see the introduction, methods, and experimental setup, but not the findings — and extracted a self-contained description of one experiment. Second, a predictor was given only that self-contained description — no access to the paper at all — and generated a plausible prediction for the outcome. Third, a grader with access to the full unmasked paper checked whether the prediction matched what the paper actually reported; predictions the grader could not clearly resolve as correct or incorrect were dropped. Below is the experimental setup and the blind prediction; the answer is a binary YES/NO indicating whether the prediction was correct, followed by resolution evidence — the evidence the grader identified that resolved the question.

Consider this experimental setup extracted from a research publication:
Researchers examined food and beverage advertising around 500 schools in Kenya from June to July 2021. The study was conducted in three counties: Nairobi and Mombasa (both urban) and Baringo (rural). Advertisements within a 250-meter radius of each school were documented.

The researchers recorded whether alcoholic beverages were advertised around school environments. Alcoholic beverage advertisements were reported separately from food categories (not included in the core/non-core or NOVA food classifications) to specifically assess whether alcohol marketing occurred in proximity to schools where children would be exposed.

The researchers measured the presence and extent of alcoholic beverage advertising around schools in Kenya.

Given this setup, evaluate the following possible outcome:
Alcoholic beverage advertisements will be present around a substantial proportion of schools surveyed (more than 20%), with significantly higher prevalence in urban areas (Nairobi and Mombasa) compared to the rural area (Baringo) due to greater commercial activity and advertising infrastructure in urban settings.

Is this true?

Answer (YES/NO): NO